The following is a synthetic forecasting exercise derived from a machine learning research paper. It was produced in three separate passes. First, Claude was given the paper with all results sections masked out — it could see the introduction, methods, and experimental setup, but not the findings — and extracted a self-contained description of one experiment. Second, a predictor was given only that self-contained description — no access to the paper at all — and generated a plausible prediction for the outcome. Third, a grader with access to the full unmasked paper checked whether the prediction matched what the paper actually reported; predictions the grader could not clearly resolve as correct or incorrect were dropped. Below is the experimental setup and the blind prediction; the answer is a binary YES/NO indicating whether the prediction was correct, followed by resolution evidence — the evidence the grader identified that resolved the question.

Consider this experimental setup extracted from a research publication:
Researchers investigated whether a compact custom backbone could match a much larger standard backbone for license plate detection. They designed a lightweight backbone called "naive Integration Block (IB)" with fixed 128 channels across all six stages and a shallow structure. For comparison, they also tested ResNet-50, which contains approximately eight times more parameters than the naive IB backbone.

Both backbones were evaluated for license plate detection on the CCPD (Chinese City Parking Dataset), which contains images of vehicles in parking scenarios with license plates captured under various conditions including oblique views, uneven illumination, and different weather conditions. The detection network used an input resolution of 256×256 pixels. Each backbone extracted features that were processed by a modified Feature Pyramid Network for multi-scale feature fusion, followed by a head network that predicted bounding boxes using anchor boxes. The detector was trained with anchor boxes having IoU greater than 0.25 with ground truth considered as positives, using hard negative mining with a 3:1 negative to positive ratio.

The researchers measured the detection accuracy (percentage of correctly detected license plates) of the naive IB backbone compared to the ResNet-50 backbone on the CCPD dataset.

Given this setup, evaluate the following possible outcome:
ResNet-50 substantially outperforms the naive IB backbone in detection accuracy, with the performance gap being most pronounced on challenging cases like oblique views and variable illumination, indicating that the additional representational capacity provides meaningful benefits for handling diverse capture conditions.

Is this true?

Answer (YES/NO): NO